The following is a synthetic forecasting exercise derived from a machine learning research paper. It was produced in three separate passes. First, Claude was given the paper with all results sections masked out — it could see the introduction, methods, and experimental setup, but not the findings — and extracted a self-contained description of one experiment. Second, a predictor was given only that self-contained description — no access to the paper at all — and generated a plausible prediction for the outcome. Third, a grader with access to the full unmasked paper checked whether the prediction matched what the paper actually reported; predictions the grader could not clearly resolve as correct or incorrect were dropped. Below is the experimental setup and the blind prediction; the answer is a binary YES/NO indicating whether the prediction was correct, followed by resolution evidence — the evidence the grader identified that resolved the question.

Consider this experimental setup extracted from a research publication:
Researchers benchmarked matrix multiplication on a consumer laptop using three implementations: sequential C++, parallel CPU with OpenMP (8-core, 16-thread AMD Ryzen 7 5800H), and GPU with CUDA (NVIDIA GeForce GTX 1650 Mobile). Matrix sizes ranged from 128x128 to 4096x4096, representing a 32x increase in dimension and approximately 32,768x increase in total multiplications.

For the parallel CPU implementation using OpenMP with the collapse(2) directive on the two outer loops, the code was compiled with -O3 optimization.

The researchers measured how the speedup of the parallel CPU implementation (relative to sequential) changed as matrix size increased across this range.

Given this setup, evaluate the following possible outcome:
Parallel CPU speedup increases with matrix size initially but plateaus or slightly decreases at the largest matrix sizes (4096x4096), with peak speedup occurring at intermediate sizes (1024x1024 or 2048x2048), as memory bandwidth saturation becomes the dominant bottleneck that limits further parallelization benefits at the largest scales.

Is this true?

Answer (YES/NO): NO